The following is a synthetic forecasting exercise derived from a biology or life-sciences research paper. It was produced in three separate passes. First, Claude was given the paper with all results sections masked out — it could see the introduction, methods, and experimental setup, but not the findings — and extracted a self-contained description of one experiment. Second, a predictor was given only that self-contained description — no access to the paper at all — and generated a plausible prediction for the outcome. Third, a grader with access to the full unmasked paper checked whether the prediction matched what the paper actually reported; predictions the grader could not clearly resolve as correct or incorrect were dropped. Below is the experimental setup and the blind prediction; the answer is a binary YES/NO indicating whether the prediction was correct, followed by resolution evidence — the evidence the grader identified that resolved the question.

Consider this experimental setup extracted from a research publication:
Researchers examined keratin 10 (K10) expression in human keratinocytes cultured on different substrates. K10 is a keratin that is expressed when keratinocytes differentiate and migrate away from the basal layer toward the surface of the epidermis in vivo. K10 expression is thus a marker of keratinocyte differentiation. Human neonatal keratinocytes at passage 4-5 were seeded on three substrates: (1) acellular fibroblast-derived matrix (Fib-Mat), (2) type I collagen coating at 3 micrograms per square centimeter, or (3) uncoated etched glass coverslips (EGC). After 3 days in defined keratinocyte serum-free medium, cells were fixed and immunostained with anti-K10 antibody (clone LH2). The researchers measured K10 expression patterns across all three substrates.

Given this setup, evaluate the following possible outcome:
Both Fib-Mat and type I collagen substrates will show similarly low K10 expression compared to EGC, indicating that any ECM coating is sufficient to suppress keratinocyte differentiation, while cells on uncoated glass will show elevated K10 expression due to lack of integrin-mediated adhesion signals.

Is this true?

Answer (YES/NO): NO